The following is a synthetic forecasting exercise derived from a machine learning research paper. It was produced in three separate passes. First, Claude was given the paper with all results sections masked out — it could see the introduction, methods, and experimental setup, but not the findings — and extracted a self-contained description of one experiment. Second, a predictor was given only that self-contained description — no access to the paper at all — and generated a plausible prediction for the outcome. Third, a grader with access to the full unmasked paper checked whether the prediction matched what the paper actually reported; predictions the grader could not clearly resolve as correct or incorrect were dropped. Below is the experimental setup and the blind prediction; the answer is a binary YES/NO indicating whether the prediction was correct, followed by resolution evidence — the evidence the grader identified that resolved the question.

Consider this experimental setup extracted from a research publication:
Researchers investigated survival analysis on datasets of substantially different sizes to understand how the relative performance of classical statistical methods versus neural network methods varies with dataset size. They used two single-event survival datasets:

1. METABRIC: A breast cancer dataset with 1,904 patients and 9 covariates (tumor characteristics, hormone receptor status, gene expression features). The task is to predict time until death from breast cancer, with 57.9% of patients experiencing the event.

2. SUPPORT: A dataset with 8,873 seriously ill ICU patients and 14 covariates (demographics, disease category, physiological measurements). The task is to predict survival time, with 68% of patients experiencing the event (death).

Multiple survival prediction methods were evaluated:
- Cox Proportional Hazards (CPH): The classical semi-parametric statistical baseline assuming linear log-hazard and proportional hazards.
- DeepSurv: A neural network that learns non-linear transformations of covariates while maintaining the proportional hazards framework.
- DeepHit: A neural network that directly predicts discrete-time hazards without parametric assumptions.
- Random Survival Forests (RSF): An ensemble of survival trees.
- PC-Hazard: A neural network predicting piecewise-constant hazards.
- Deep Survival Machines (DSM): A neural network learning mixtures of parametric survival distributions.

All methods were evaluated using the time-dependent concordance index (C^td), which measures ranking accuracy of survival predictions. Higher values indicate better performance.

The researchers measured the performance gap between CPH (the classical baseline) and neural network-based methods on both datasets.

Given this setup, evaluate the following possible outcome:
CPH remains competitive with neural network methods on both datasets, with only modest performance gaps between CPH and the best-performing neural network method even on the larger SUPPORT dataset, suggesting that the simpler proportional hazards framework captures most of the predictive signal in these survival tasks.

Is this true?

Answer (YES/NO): NO